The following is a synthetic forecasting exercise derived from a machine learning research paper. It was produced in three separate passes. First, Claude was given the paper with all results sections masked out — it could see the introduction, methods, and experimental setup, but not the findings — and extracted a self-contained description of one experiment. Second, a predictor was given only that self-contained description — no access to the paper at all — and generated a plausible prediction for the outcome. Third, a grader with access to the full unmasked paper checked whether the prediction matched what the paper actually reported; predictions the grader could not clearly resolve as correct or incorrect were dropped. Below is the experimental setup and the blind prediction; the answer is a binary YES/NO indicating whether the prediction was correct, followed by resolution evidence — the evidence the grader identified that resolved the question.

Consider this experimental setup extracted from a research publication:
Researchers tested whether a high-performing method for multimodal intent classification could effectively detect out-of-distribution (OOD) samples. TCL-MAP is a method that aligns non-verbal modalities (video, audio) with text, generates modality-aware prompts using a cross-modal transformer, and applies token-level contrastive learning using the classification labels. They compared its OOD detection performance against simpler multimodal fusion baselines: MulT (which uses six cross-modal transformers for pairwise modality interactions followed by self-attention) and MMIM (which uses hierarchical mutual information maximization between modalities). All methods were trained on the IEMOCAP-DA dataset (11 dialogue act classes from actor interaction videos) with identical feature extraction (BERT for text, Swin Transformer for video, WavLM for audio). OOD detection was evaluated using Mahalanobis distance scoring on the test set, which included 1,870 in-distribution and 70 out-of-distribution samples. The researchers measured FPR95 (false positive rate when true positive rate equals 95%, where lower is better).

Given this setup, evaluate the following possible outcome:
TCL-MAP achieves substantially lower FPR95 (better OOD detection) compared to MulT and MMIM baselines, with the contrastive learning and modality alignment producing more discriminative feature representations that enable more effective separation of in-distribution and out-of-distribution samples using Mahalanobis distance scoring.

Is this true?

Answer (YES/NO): NO